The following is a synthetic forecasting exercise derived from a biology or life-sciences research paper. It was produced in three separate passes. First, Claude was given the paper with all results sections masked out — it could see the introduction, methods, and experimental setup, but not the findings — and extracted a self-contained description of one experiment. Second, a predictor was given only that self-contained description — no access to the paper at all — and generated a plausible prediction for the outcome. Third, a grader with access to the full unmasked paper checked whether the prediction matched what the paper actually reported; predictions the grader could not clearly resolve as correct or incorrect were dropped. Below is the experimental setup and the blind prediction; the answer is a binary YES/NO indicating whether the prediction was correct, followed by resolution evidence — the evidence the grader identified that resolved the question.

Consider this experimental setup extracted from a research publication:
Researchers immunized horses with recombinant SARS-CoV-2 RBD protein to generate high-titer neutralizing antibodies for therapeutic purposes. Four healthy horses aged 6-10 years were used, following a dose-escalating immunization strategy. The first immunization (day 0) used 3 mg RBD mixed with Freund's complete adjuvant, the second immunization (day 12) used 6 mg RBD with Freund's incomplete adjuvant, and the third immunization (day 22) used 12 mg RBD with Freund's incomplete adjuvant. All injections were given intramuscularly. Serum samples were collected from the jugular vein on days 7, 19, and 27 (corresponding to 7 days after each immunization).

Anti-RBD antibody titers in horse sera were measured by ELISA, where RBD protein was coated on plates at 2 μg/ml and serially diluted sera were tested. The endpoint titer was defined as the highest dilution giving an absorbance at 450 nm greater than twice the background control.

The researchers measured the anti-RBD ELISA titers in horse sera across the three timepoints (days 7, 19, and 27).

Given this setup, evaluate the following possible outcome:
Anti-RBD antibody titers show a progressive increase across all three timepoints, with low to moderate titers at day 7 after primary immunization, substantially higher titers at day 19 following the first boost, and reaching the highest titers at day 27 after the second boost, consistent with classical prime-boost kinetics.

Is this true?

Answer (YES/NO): YES